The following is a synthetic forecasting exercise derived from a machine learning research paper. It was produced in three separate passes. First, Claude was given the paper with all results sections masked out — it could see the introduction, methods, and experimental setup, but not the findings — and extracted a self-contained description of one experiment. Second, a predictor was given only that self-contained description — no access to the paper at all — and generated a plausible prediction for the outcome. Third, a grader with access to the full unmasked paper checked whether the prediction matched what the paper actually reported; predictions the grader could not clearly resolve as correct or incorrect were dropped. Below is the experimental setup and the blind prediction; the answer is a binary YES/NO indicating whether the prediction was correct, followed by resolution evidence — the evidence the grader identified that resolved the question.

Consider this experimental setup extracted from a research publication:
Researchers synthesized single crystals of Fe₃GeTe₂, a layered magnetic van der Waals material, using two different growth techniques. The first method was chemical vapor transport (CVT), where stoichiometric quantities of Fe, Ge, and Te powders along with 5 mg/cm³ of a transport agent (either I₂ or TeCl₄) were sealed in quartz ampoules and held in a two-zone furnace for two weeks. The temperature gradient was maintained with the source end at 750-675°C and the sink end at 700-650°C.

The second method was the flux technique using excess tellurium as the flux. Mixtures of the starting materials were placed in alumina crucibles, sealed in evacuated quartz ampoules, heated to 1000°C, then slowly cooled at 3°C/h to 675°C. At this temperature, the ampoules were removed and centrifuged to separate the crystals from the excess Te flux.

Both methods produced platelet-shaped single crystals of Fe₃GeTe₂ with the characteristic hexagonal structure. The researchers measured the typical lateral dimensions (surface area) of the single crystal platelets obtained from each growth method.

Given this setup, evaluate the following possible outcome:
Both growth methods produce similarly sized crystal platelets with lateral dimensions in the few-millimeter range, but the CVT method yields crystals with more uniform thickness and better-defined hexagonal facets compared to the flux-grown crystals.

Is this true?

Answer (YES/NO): NO